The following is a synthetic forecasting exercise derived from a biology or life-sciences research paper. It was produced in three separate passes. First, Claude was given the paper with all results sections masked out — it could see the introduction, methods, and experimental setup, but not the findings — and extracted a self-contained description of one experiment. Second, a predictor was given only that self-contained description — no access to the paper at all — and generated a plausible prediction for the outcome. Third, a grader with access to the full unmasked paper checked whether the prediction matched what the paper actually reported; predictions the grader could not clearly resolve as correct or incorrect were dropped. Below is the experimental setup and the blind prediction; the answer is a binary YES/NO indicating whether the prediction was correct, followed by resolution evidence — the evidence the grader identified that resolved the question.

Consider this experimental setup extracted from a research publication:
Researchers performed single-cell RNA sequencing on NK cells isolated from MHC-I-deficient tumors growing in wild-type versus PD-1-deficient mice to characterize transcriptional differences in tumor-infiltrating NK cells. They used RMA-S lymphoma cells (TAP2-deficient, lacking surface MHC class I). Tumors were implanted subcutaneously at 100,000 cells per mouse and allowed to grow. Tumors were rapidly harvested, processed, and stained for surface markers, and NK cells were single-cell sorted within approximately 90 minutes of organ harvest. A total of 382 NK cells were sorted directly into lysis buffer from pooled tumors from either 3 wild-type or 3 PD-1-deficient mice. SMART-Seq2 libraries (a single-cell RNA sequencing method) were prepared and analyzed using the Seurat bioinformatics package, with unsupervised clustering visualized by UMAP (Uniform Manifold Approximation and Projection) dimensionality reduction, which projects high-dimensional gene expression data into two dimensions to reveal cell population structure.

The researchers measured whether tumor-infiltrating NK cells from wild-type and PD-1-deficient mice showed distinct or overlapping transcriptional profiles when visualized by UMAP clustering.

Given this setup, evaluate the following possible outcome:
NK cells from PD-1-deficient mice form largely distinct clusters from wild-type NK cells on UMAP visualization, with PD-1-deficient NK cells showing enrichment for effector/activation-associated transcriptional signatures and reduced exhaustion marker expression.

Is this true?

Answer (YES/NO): NO